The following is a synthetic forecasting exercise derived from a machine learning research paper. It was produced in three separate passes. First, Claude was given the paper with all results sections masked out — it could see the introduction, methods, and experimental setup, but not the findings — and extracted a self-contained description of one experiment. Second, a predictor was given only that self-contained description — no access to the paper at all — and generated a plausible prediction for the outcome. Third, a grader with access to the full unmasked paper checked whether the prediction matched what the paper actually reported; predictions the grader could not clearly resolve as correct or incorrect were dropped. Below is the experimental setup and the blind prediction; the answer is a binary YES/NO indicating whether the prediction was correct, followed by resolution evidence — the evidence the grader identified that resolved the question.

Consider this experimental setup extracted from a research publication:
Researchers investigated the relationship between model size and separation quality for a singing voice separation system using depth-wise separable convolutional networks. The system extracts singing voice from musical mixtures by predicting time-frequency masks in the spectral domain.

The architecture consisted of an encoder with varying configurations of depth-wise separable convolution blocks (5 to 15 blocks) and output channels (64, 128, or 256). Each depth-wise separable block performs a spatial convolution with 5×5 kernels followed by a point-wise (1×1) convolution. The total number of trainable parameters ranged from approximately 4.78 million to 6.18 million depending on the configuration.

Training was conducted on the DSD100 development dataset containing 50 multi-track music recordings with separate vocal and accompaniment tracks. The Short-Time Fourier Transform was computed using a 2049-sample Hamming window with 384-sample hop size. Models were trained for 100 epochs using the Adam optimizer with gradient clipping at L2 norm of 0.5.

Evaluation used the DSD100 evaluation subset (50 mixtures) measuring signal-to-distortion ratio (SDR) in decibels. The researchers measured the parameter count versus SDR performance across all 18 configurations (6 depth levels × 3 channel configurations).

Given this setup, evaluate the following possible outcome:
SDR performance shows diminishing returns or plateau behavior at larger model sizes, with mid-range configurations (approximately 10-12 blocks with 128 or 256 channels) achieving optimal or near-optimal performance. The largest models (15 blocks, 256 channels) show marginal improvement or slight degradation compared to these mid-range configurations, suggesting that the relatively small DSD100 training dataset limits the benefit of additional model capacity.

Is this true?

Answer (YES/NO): NO